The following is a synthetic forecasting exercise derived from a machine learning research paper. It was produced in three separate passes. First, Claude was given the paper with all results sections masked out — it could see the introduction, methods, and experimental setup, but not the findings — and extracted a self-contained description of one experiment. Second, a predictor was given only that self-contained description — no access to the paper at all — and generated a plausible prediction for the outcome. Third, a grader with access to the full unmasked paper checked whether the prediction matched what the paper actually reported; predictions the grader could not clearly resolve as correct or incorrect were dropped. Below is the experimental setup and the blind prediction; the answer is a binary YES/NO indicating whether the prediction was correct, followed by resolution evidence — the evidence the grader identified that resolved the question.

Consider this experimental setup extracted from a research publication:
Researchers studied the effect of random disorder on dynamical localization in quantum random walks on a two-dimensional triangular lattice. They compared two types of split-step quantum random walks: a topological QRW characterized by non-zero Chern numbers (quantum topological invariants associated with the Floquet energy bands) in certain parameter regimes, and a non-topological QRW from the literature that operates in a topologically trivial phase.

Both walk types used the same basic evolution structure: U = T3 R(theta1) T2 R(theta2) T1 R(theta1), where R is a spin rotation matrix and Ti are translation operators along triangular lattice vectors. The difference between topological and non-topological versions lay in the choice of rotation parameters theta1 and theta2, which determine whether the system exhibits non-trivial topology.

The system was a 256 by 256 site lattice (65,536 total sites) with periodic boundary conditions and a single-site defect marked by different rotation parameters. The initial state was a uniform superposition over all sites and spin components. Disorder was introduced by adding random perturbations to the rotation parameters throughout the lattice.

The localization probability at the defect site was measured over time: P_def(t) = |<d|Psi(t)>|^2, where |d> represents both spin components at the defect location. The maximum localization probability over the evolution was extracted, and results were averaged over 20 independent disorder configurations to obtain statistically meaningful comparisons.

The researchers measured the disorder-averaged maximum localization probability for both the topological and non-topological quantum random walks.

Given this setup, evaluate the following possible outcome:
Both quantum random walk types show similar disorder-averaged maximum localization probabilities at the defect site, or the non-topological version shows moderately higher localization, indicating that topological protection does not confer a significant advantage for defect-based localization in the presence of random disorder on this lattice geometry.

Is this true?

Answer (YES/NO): YES